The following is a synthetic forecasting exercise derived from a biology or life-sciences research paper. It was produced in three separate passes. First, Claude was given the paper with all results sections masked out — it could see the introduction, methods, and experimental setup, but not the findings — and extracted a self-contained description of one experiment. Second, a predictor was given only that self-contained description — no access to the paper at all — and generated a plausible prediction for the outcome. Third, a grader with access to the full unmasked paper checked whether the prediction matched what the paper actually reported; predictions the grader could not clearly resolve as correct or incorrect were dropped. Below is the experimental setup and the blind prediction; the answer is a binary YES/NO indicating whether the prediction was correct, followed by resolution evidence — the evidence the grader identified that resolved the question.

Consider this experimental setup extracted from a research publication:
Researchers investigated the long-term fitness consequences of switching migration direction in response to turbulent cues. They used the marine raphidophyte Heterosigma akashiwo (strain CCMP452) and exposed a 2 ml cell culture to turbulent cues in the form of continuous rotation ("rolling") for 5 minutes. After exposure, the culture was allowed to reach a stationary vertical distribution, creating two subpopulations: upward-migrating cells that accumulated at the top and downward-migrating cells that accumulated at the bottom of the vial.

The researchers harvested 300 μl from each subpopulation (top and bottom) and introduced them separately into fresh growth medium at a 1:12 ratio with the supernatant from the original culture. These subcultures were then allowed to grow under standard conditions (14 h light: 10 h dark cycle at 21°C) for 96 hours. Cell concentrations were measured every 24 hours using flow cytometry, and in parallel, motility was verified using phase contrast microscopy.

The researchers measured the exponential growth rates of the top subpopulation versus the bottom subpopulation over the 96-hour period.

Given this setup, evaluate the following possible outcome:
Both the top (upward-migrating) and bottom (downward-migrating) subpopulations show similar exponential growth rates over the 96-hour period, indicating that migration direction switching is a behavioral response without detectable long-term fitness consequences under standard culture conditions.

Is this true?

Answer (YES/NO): NO